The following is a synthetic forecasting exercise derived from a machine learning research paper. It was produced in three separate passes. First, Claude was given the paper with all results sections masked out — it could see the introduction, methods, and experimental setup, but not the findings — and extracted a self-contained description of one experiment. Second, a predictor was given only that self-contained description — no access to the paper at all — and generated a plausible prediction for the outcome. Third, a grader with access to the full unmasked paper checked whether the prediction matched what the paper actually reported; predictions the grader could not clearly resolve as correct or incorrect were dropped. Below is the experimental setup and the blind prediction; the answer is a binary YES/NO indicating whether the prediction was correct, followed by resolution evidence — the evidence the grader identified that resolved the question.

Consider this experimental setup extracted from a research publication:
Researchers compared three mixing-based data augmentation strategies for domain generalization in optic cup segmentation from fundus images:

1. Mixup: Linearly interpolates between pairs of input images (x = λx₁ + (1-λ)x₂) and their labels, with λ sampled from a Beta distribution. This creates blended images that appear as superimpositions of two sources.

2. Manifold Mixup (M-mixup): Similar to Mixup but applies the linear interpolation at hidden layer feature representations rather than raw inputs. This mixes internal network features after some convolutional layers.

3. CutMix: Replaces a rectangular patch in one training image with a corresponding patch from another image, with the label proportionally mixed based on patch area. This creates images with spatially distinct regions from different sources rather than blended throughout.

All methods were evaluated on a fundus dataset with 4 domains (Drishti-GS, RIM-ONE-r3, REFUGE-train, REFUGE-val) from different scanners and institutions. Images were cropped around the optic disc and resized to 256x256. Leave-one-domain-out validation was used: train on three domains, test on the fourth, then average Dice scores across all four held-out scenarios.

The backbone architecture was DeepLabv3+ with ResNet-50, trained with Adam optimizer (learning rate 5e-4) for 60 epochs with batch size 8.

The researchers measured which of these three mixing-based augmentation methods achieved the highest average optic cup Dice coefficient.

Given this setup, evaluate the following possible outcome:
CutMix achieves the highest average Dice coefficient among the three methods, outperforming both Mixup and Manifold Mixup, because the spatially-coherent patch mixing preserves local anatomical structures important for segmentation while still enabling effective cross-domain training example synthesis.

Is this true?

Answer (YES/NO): YES